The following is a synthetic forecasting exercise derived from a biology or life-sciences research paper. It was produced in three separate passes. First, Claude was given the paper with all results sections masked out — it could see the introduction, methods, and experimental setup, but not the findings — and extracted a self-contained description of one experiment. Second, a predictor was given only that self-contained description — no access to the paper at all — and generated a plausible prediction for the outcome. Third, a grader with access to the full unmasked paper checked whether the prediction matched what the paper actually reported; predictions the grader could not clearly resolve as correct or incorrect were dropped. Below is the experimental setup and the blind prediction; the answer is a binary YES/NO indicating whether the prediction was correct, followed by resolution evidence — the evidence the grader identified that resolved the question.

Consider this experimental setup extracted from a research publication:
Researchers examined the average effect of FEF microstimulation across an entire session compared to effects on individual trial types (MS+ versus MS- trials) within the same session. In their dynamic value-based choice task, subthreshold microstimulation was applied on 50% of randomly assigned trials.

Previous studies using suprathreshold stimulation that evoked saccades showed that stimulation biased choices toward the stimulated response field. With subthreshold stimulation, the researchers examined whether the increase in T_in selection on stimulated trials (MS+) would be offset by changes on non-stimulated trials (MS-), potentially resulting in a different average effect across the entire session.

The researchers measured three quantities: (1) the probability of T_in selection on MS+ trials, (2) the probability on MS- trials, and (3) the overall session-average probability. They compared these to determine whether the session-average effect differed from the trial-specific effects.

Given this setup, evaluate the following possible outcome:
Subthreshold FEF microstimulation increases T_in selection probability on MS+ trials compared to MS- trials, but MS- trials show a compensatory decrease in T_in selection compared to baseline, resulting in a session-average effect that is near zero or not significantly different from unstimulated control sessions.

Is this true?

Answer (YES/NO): YES